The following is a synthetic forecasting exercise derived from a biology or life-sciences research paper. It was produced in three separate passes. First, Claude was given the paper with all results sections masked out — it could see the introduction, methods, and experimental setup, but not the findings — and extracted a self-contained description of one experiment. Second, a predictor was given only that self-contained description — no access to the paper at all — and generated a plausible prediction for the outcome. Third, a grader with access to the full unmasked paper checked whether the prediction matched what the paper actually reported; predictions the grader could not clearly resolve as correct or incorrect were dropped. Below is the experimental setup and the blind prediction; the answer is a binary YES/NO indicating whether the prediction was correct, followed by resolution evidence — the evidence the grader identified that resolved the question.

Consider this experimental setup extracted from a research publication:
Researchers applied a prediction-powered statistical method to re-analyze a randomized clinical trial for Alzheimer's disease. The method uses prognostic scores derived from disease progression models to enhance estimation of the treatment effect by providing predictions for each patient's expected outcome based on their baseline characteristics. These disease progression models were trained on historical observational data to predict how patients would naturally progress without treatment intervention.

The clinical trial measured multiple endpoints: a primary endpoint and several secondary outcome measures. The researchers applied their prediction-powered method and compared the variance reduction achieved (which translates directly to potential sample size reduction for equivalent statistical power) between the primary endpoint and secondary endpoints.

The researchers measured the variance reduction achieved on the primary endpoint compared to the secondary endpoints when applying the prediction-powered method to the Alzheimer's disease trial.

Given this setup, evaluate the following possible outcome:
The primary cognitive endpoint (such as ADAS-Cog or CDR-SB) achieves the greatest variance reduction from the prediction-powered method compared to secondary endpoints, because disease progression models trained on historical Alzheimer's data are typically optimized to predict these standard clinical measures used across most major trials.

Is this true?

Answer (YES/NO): NO